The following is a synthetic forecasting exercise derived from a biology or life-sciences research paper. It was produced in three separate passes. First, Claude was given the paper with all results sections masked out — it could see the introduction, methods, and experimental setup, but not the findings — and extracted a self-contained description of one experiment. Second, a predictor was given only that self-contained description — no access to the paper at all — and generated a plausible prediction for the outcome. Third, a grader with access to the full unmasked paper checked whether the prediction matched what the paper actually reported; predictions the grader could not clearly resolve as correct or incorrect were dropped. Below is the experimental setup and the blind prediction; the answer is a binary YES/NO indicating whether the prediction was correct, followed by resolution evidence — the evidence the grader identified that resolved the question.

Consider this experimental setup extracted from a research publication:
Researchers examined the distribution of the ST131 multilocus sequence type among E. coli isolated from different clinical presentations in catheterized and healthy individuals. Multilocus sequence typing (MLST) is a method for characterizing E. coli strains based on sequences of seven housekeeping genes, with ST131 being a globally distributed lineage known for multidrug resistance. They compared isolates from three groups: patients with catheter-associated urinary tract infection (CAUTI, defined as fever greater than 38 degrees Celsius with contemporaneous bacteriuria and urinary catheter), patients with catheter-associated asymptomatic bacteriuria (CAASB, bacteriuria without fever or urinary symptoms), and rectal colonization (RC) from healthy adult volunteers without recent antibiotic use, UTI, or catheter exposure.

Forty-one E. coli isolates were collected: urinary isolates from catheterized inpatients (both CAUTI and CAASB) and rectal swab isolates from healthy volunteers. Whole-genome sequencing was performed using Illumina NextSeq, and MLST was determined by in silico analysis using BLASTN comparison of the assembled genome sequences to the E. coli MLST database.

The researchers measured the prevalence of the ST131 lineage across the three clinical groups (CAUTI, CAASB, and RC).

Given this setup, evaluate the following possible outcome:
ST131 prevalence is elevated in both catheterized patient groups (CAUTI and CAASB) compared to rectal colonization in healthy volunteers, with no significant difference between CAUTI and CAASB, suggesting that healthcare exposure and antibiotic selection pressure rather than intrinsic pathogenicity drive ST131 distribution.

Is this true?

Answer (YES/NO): NO